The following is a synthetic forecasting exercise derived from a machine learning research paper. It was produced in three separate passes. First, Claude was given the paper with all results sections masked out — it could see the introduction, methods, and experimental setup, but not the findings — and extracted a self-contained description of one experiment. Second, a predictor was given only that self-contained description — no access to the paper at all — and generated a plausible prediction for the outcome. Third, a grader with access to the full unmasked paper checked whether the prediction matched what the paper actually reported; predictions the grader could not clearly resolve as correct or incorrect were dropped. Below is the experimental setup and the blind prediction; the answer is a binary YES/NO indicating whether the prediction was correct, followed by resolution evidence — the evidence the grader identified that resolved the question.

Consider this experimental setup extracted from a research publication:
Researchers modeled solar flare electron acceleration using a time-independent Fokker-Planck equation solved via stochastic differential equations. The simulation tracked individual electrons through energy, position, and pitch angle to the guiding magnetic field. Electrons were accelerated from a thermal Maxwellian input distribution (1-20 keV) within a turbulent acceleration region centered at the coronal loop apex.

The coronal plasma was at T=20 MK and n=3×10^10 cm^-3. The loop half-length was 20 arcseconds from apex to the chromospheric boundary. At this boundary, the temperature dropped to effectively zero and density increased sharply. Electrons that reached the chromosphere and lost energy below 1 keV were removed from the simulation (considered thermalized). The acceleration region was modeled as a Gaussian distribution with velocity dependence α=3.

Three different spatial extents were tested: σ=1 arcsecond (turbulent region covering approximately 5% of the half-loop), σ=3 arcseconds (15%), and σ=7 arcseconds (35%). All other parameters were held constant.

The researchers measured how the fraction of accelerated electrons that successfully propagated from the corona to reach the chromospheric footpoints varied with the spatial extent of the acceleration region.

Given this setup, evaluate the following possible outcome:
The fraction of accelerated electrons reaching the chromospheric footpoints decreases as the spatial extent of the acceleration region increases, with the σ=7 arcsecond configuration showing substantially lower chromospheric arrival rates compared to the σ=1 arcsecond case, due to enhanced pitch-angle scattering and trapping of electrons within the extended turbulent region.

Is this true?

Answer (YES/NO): NO